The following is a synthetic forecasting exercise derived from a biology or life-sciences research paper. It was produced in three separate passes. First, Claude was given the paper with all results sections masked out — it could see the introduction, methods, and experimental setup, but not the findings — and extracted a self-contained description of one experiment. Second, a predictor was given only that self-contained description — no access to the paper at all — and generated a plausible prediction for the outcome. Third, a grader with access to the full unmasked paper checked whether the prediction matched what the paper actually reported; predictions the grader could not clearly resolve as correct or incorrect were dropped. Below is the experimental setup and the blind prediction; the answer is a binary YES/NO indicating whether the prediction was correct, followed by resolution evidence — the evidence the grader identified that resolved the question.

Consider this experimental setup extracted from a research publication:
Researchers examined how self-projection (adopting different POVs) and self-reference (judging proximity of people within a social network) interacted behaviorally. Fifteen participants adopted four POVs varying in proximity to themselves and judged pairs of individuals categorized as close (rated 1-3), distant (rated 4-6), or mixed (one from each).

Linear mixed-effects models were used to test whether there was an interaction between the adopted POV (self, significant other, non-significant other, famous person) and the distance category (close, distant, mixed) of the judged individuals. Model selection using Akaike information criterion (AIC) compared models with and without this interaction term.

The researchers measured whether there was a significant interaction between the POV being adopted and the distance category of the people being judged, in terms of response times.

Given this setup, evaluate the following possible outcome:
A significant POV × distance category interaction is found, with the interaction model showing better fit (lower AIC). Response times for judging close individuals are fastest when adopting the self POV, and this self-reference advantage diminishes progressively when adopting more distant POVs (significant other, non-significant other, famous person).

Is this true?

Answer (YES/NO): NO